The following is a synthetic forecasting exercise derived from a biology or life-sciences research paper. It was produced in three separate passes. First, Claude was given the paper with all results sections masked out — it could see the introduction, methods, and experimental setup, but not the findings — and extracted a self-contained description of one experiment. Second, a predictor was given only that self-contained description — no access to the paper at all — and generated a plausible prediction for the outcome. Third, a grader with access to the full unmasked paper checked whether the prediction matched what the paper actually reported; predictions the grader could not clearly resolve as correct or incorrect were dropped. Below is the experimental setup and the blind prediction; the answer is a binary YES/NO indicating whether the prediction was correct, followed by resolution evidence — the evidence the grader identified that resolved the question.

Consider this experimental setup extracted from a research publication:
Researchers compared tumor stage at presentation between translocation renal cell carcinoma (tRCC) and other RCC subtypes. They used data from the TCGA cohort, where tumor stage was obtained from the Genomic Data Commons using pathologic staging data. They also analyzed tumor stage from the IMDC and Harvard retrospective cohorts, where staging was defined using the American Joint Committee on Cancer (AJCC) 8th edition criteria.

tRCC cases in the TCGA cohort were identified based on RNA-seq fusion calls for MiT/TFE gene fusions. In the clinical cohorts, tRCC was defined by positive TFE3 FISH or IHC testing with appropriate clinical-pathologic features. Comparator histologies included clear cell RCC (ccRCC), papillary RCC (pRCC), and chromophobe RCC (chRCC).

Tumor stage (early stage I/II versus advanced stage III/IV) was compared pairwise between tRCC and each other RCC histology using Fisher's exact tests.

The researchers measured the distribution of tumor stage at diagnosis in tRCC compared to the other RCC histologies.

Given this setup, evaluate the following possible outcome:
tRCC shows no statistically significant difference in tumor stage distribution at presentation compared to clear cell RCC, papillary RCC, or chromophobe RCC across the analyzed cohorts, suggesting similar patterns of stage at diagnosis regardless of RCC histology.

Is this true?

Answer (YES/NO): NO